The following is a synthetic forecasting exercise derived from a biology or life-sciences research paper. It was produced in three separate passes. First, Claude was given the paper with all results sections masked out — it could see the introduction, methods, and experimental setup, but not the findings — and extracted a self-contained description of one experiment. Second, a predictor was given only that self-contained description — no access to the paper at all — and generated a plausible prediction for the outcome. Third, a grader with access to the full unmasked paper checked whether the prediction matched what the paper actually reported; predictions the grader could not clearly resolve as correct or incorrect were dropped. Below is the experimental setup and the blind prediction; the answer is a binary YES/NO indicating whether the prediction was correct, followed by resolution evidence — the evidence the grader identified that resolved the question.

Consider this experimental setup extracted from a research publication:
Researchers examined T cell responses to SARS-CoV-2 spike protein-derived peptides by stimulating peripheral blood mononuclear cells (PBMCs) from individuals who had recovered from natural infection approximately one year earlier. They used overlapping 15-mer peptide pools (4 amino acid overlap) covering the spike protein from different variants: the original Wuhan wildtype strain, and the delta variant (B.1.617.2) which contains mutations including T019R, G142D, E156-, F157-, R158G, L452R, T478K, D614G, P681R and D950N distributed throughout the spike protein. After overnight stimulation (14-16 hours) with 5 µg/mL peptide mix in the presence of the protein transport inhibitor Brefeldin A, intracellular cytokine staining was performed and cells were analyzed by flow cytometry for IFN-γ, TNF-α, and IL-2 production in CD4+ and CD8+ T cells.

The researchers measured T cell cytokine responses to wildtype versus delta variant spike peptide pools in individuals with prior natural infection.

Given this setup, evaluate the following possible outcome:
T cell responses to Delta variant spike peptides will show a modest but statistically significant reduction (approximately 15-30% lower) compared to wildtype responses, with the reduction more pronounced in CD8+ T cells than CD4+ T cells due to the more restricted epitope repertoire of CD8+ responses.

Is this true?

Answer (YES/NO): NO